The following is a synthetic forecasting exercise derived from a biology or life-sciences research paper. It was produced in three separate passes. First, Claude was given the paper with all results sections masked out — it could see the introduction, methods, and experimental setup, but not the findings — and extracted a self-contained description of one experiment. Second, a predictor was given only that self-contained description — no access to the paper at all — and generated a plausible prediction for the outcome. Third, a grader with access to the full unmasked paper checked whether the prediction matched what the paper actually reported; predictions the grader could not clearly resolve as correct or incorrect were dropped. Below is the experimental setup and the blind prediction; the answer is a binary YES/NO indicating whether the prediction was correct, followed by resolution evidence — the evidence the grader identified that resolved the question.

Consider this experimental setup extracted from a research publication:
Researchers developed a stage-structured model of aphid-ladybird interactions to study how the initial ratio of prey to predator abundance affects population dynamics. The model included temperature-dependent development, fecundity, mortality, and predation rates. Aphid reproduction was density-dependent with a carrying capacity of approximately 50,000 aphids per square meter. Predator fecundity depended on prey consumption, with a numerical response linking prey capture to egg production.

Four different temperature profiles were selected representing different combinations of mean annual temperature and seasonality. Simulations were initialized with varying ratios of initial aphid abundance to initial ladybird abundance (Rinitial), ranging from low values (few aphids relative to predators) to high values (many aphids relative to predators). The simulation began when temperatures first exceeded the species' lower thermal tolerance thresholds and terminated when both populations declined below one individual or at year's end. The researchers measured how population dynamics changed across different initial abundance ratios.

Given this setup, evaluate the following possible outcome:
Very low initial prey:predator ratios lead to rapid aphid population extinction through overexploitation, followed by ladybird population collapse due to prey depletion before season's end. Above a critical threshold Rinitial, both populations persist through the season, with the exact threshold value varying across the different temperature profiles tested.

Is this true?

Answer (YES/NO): YES